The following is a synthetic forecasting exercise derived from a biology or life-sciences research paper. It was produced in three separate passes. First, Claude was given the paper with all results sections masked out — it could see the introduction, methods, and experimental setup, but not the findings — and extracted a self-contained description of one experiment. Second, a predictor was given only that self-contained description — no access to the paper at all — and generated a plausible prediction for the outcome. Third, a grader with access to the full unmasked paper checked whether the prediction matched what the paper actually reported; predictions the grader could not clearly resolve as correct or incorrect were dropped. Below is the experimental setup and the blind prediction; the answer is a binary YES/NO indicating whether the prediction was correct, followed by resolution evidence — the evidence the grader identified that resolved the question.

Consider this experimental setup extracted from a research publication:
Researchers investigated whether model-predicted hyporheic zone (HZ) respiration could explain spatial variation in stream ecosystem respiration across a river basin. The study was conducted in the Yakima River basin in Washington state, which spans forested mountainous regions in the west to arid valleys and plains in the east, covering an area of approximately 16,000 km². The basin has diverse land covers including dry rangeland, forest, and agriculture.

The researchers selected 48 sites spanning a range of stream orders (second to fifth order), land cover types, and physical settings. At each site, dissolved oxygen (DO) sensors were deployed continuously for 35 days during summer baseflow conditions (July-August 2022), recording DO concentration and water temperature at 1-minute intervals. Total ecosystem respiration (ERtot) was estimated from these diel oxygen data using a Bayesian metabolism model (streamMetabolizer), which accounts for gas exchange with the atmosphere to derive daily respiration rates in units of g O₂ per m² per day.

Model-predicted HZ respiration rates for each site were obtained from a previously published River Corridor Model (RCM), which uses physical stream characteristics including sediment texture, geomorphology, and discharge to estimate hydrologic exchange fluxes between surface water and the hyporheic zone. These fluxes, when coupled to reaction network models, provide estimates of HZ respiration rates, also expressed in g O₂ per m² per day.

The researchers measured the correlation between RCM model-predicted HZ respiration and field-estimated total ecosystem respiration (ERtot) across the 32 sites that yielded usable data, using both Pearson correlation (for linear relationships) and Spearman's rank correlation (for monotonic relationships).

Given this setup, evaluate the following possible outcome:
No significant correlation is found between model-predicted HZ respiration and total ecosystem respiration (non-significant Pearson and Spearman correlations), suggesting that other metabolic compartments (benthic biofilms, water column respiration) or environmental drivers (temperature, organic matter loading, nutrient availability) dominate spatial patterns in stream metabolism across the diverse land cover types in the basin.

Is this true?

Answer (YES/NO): NO